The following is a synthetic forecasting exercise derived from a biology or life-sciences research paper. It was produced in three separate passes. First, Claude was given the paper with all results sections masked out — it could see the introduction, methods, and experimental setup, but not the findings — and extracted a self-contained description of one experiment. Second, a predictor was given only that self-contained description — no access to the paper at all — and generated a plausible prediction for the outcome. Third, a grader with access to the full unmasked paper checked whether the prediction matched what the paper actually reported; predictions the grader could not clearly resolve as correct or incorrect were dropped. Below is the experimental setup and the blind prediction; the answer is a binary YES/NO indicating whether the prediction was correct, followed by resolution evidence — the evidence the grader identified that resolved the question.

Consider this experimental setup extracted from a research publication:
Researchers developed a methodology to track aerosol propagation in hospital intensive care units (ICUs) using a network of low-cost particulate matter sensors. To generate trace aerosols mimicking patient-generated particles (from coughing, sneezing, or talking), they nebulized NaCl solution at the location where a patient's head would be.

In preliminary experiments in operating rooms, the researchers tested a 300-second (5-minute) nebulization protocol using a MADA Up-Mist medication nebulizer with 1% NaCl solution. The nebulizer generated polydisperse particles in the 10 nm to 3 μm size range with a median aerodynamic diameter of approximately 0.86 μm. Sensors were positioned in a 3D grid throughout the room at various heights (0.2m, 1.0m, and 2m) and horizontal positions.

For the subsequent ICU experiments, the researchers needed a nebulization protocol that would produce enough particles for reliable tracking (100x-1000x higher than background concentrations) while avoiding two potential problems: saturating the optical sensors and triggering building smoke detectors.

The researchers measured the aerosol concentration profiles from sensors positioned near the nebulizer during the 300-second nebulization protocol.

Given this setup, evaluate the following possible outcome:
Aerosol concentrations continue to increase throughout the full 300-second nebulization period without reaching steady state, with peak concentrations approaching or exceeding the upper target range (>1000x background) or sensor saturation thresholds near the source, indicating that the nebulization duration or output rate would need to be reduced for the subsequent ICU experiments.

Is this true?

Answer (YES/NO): YES